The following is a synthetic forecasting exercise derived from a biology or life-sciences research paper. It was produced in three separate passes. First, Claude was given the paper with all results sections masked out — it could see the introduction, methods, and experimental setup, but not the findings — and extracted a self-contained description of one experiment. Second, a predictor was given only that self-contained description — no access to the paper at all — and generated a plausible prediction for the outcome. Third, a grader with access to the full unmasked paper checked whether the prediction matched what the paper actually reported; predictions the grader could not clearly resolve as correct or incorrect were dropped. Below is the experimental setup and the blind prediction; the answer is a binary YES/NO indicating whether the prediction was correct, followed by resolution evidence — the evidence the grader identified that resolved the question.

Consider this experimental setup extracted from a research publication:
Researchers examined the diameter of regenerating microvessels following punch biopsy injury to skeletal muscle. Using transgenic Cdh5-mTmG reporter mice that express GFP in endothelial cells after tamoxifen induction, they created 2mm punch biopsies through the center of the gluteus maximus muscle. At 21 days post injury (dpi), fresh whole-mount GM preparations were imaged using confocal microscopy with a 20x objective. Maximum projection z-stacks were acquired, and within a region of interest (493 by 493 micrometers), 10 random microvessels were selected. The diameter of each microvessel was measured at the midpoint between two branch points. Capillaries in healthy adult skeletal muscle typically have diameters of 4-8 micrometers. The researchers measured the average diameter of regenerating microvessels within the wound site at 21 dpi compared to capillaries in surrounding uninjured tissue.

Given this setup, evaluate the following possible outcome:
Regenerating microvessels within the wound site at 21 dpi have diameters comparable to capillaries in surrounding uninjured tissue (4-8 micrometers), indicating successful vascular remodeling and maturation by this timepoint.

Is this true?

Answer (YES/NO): NO